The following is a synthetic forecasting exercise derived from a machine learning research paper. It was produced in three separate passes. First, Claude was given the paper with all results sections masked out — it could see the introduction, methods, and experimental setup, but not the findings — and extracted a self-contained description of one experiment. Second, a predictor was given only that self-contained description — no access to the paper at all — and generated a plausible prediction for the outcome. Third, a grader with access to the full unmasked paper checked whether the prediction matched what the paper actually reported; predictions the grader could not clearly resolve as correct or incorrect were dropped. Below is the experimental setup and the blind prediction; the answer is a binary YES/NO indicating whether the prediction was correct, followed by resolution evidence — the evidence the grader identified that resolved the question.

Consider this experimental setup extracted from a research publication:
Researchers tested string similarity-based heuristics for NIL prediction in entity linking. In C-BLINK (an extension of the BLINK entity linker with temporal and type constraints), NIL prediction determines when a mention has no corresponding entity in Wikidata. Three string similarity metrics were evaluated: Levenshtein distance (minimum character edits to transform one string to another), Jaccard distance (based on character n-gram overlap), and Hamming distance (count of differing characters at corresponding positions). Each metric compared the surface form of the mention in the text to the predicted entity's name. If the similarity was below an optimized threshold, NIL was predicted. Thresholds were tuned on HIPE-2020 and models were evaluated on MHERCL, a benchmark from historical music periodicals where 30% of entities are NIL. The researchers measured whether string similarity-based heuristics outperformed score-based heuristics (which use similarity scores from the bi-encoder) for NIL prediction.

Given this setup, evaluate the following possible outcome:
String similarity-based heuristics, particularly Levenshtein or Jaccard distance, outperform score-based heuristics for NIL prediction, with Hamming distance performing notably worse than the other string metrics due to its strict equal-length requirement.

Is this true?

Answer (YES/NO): NO